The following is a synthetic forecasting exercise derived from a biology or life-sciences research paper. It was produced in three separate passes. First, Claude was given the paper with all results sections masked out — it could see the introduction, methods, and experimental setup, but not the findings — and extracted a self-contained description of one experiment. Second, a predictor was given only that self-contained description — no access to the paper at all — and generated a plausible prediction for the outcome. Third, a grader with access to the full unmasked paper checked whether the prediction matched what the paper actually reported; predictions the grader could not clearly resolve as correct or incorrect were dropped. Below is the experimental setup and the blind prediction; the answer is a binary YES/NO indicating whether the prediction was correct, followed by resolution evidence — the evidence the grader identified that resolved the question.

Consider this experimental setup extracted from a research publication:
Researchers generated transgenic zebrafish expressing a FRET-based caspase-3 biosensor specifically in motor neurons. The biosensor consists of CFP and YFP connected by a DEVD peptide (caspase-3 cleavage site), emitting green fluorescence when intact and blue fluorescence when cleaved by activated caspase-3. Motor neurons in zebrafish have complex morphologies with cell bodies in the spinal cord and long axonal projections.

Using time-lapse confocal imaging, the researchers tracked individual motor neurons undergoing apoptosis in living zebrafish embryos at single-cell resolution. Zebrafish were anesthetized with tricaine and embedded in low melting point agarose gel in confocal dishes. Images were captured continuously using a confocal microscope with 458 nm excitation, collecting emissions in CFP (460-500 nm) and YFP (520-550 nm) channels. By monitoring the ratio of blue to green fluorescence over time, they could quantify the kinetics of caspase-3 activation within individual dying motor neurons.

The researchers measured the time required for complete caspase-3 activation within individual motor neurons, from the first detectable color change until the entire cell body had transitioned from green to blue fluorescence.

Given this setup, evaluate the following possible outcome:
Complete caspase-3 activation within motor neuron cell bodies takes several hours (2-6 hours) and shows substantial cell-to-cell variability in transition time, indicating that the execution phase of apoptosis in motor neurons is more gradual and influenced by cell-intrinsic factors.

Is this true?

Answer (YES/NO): NO